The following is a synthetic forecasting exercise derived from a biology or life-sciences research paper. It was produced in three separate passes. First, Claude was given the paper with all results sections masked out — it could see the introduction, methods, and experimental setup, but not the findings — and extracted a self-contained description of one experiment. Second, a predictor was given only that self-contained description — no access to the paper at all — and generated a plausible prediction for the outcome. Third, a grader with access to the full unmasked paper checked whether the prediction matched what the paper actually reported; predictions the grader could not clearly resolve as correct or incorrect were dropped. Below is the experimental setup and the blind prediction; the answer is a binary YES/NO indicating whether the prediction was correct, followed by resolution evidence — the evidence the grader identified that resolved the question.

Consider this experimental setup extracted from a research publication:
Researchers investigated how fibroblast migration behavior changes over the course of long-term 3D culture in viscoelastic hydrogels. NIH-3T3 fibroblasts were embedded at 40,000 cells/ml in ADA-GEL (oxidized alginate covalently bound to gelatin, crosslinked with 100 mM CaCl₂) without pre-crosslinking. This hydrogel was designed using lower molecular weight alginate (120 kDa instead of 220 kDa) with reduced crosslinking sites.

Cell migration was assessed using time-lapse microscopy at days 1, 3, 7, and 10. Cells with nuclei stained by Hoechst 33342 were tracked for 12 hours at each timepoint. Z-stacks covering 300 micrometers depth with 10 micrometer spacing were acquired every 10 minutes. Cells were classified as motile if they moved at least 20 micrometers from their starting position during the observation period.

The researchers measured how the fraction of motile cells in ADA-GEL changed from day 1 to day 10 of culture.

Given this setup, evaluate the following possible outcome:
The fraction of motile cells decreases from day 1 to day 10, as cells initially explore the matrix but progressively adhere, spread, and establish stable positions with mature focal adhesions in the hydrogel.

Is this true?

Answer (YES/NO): NO